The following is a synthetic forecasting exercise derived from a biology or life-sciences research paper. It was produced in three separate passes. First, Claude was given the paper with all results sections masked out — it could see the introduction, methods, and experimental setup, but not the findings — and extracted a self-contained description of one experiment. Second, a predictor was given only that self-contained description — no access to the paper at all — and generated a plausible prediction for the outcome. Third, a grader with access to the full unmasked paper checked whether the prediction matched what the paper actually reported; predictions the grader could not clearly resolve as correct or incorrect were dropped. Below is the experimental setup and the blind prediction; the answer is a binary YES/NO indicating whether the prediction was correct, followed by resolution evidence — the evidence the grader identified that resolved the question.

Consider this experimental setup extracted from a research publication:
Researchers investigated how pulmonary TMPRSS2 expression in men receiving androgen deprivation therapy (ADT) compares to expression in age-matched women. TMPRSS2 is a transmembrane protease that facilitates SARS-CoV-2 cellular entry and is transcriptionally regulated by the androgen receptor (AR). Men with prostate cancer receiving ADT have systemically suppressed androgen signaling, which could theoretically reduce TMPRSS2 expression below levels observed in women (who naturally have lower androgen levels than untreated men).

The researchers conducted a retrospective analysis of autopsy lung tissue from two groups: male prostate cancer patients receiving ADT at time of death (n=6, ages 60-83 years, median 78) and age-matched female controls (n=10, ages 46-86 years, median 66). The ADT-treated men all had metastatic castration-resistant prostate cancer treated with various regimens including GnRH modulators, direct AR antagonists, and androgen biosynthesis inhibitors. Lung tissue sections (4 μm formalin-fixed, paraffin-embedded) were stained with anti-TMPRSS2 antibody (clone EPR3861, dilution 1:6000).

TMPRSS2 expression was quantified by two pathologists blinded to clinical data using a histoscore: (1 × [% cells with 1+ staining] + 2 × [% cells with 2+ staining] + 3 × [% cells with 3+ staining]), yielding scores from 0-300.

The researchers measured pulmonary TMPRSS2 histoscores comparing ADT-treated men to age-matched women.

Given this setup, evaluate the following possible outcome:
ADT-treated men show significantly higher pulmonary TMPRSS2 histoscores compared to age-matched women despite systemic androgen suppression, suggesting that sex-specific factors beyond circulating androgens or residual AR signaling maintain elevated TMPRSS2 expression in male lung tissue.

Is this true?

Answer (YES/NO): NO